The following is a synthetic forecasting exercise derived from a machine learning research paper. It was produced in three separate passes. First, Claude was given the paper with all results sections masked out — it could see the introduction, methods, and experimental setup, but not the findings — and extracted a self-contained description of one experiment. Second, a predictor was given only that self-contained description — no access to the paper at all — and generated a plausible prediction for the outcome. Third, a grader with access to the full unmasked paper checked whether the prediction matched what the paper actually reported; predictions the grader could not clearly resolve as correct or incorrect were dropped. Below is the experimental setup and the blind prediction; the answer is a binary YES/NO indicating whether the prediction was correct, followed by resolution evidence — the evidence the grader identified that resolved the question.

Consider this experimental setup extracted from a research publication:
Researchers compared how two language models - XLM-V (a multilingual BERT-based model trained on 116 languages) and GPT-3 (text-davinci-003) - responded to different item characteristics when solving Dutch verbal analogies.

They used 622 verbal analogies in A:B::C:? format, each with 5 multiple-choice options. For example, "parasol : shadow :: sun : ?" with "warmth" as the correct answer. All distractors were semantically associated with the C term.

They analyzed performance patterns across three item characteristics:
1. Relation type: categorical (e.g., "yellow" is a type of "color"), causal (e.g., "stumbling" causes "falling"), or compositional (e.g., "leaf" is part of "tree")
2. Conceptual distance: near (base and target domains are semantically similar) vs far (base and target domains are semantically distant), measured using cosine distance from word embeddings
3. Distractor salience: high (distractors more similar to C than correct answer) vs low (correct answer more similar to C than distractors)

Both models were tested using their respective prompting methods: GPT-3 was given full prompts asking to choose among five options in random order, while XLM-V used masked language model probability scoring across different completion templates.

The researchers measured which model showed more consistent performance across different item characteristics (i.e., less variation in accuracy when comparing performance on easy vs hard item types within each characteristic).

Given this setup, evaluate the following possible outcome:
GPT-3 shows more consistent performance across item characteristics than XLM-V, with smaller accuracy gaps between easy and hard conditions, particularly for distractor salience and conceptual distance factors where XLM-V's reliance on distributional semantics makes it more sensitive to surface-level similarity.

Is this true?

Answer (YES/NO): NO